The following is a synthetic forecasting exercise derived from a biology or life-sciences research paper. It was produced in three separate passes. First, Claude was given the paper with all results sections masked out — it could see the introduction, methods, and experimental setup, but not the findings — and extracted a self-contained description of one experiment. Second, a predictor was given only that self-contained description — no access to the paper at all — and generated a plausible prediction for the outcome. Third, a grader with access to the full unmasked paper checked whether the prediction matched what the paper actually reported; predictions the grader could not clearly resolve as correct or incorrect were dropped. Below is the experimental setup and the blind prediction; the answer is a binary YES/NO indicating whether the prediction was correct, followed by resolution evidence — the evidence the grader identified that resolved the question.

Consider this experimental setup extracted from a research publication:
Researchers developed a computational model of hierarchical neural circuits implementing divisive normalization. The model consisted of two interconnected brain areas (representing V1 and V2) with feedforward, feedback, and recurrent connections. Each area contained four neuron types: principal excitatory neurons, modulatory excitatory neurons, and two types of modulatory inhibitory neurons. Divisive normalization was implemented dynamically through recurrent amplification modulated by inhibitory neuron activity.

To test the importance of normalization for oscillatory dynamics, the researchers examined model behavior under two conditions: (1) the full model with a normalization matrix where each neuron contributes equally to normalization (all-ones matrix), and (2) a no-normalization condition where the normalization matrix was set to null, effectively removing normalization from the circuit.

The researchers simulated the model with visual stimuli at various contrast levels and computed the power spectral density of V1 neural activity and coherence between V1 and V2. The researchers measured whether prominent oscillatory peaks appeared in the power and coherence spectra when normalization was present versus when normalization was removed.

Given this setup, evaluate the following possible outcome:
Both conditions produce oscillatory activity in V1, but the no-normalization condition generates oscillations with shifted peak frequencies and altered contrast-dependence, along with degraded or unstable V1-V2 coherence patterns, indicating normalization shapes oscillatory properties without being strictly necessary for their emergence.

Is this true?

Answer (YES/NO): NO